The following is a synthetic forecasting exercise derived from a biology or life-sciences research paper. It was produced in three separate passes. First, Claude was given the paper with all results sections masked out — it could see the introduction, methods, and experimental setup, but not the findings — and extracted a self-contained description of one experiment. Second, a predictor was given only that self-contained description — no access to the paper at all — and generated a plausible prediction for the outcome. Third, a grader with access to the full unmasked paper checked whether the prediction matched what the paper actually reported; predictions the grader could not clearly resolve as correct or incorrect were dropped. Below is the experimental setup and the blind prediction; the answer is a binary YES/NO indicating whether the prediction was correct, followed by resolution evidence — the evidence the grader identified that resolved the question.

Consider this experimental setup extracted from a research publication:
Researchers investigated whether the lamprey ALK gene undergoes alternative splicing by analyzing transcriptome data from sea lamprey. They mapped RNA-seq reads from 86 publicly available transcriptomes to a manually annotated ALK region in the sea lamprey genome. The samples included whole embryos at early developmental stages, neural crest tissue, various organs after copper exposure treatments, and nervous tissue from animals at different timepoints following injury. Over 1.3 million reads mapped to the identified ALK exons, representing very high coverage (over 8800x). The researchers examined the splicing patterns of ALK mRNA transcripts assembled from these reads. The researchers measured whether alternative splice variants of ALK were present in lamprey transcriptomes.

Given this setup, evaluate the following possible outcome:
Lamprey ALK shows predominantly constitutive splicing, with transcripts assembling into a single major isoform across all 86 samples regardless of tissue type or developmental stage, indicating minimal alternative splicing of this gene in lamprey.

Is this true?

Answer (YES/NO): NO